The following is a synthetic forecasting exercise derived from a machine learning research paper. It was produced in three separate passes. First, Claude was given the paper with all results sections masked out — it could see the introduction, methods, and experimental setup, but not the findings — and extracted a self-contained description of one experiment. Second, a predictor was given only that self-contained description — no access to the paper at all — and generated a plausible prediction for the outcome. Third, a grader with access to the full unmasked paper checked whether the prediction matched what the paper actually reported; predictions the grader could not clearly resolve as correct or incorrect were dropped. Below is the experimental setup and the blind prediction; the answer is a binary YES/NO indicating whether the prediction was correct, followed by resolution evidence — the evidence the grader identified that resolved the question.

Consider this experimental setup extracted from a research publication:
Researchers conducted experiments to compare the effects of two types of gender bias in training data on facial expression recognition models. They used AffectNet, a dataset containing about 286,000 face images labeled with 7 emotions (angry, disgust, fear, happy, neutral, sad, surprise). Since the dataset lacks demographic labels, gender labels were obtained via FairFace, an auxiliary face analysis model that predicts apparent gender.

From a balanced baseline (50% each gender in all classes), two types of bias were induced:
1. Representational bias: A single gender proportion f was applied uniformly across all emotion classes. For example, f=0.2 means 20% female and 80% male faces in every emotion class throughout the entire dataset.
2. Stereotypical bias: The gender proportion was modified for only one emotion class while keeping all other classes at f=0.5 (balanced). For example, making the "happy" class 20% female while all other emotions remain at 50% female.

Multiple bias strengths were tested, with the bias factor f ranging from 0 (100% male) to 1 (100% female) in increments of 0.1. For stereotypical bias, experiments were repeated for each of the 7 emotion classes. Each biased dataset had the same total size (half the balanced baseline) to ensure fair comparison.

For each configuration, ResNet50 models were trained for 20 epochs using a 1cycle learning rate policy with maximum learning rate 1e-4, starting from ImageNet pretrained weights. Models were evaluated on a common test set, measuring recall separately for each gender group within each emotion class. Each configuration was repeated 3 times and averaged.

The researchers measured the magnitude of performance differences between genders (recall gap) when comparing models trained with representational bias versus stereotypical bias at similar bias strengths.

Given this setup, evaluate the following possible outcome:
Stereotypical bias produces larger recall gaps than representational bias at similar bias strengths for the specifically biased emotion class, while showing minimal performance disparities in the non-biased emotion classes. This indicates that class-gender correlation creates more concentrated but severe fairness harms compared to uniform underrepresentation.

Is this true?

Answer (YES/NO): NO